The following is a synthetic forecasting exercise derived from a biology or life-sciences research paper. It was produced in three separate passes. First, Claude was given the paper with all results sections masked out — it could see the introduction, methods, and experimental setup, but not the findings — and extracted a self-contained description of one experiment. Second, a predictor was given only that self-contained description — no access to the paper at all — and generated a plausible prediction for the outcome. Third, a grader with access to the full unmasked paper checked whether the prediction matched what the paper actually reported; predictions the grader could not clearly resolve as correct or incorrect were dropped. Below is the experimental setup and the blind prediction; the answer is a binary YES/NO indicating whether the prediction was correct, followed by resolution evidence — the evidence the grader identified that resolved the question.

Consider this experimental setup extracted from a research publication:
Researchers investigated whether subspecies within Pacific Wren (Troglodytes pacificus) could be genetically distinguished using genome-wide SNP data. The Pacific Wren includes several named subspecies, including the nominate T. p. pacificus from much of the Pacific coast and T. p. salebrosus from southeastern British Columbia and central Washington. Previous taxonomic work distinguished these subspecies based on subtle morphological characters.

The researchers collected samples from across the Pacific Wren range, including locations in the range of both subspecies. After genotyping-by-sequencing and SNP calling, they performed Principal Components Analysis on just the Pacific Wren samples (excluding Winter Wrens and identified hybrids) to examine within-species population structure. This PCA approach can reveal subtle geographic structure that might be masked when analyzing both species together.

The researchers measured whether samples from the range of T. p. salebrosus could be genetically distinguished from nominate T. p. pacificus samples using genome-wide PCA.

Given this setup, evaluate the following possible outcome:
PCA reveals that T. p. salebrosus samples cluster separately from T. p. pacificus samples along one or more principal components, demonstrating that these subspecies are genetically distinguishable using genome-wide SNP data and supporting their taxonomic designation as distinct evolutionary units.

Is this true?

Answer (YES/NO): NO